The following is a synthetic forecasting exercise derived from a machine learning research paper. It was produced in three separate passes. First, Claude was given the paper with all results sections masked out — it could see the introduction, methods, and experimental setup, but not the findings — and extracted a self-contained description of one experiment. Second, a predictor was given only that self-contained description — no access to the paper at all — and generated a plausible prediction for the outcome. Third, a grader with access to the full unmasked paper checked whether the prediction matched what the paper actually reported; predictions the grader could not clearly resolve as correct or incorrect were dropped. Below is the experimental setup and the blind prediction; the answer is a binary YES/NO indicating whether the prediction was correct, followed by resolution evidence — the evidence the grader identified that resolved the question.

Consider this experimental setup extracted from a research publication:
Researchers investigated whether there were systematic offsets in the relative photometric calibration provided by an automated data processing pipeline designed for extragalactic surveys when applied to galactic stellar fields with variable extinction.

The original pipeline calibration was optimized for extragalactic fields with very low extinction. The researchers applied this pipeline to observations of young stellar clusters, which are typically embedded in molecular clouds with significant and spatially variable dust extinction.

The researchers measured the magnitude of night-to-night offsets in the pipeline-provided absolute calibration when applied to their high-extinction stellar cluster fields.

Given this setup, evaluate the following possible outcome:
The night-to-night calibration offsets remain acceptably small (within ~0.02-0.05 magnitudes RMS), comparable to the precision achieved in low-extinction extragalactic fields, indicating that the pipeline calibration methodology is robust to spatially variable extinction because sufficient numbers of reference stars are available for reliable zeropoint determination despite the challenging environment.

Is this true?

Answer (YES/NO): NO